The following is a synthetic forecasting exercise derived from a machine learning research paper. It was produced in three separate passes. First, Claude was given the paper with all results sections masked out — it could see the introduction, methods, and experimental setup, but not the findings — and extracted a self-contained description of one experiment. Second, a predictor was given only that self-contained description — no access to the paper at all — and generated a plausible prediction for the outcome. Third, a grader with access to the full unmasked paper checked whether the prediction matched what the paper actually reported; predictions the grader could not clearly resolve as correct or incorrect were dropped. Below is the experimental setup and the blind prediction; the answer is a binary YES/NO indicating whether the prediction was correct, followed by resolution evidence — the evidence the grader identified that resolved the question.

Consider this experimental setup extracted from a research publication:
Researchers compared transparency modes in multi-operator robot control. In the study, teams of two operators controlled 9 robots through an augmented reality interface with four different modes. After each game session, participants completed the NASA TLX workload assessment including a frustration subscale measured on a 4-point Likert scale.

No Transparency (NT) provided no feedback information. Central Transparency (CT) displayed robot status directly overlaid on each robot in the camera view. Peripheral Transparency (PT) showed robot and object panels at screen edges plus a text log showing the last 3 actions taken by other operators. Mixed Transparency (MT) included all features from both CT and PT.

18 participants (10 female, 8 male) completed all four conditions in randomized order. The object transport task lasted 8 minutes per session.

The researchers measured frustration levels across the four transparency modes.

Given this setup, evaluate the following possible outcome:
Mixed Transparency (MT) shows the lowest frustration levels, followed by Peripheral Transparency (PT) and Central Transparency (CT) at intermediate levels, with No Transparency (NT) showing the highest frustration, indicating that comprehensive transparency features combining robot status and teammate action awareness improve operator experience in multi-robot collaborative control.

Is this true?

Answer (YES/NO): NO